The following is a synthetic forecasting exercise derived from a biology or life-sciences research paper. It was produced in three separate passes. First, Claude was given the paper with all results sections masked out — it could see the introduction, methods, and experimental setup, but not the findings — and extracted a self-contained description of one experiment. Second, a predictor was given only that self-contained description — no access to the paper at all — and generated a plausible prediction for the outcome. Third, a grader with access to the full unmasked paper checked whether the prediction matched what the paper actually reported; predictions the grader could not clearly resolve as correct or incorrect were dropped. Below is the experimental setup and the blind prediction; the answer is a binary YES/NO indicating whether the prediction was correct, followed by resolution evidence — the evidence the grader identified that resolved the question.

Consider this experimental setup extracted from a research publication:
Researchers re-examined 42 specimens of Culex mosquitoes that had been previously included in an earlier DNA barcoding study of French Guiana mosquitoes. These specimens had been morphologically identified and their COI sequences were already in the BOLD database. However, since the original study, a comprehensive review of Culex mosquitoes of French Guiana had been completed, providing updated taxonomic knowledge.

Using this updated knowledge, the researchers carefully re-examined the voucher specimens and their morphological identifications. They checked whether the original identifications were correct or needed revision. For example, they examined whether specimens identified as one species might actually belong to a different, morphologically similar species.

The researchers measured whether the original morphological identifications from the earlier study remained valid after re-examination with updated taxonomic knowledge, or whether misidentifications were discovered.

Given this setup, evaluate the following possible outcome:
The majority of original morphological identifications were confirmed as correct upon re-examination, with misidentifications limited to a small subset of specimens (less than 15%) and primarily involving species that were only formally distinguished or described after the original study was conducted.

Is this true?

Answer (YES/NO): NO